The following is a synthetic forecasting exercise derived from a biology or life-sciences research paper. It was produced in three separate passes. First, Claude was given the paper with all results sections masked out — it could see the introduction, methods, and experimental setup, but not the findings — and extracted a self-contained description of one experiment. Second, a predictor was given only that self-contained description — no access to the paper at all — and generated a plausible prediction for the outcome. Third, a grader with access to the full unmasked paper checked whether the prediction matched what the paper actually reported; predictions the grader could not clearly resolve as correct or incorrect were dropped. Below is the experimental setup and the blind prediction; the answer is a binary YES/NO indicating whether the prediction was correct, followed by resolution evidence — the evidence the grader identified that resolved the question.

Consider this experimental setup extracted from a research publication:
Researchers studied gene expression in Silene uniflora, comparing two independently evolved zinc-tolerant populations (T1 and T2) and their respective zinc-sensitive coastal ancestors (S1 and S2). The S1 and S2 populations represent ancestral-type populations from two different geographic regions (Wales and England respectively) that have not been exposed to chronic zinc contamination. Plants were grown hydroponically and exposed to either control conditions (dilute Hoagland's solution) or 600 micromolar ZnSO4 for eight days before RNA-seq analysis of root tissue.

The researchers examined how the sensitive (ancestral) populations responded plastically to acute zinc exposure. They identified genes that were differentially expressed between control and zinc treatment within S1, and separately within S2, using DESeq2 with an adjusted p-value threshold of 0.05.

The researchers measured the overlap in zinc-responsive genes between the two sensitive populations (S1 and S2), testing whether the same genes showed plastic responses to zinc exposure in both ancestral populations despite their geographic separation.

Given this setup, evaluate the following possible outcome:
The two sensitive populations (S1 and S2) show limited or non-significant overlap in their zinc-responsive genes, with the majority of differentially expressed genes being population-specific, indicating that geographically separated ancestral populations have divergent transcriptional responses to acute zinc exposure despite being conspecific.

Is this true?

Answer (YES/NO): NO